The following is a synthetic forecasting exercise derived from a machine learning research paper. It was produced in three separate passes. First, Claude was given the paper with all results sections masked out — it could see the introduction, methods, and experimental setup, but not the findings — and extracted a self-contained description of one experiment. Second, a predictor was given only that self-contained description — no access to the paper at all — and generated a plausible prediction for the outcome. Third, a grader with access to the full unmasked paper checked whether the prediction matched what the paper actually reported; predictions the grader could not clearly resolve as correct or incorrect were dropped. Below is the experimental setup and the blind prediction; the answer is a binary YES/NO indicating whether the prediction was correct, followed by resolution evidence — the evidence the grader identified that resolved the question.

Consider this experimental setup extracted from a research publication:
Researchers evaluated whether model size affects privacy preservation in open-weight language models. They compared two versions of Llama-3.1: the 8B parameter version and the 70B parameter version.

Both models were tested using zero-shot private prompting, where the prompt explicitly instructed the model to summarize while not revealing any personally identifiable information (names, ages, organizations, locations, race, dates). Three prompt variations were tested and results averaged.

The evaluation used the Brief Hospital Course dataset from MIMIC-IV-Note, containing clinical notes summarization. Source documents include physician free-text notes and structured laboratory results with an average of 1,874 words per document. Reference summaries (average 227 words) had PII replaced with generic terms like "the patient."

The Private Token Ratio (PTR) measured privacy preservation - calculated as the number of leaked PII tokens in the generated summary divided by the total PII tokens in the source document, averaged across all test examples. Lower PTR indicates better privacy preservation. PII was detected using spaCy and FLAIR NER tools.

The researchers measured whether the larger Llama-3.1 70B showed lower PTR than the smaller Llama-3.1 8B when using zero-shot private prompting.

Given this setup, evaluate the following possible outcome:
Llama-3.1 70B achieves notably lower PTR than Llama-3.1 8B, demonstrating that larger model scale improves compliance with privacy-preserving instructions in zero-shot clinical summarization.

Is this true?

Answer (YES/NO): YES